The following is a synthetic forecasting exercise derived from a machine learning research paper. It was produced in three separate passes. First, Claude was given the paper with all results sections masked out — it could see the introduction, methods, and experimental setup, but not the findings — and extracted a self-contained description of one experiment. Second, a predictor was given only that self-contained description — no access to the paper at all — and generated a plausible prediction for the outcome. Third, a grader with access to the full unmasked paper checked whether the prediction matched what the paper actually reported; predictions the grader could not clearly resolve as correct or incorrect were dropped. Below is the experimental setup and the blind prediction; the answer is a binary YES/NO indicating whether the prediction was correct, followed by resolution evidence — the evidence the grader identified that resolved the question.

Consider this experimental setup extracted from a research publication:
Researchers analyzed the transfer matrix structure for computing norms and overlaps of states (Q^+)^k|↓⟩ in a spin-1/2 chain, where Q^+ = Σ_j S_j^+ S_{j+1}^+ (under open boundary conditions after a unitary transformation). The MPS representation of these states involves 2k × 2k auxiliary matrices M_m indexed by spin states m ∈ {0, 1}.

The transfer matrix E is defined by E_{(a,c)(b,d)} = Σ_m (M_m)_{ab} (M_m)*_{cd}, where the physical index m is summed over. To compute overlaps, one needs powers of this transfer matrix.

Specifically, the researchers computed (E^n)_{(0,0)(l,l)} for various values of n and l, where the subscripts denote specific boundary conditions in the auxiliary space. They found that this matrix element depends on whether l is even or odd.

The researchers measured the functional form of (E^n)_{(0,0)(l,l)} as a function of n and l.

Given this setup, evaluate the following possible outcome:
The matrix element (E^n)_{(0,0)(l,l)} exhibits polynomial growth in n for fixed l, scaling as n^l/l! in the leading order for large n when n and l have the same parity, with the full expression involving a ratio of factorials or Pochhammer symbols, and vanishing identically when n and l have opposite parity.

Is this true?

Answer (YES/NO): NO